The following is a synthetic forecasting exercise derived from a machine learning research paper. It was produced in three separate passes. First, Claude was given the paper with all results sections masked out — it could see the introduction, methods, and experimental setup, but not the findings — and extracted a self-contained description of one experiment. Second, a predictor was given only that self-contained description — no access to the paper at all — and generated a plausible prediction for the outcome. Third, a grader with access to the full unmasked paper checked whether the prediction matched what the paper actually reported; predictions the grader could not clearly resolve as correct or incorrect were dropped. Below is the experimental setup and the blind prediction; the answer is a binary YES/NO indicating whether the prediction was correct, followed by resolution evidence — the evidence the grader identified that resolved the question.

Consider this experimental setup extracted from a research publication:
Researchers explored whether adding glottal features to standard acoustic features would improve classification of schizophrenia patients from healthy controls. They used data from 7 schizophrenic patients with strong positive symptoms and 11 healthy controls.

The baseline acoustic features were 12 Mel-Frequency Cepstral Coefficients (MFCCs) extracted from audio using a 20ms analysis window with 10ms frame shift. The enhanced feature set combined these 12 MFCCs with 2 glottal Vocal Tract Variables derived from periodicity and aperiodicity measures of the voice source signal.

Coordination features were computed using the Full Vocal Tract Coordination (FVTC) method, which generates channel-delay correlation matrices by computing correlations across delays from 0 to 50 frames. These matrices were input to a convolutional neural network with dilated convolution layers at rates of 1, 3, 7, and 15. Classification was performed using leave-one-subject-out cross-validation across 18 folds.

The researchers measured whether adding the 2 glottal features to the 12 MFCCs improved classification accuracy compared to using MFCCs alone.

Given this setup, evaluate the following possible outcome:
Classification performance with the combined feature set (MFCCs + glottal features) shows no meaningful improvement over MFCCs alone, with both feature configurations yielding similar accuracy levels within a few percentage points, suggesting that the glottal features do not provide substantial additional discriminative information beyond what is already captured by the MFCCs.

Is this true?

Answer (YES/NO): YES